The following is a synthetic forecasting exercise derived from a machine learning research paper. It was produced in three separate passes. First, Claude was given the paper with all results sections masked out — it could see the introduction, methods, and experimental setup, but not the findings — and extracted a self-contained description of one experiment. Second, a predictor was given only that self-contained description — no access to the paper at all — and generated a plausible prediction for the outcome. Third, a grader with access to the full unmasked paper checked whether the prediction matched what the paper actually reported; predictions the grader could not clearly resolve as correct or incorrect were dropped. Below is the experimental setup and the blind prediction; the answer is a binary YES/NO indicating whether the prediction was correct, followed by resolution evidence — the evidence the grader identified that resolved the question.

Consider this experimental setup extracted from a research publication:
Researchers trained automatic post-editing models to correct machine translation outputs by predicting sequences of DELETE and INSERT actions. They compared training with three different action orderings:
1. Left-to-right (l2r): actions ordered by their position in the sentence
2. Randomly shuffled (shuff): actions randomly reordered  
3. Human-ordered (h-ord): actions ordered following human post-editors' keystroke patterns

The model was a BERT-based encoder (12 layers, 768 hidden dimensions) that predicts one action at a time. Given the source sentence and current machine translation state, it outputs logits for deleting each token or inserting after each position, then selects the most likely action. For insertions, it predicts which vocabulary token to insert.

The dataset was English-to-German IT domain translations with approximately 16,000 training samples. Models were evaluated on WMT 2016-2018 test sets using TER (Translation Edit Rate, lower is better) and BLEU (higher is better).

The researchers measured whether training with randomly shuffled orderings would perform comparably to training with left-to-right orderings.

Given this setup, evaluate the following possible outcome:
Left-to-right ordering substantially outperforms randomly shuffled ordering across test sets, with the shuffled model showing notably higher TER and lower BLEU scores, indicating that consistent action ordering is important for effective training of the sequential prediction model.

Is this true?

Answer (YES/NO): NO